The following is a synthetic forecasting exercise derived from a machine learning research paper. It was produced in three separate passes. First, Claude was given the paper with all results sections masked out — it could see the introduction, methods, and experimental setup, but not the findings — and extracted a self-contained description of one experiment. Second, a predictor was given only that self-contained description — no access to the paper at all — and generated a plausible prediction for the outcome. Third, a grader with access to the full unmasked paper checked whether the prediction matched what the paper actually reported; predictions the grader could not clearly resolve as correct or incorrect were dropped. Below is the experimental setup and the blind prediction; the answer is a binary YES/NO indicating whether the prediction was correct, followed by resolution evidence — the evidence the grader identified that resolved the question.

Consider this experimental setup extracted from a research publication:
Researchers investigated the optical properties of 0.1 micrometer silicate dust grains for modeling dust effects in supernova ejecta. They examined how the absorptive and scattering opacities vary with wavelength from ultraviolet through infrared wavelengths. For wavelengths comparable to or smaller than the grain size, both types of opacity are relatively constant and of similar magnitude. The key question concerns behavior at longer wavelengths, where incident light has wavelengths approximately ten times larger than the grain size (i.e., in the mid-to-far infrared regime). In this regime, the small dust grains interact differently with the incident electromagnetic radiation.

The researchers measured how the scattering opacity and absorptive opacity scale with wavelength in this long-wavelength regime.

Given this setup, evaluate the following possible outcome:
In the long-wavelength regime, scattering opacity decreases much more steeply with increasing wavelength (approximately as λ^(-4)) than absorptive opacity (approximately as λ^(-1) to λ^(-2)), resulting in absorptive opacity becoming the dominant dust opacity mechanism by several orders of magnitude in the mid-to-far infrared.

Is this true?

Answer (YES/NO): YES